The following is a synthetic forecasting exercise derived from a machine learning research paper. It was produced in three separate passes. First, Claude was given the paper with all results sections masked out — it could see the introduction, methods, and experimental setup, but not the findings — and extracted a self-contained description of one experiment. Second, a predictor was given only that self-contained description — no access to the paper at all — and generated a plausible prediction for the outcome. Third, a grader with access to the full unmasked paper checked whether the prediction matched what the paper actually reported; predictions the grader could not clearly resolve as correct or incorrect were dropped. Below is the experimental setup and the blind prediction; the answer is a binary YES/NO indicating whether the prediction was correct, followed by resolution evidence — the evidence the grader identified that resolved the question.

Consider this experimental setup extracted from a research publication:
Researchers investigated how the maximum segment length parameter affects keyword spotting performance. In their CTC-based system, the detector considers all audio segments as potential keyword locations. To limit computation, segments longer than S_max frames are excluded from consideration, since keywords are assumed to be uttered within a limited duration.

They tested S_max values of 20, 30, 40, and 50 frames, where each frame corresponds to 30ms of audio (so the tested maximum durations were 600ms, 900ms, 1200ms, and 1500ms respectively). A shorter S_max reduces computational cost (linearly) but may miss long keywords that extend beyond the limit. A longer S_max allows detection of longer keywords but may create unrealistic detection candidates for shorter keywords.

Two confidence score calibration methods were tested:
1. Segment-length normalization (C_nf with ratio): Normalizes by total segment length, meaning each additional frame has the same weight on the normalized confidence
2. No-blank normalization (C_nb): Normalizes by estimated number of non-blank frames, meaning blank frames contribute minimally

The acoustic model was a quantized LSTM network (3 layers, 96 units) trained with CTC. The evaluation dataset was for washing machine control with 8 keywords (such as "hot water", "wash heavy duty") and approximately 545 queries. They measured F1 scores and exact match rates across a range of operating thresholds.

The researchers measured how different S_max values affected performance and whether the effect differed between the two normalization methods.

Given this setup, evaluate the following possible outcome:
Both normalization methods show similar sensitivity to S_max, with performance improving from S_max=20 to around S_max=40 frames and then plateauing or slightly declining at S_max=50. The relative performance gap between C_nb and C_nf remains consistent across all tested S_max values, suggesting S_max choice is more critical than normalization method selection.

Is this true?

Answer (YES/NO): NO